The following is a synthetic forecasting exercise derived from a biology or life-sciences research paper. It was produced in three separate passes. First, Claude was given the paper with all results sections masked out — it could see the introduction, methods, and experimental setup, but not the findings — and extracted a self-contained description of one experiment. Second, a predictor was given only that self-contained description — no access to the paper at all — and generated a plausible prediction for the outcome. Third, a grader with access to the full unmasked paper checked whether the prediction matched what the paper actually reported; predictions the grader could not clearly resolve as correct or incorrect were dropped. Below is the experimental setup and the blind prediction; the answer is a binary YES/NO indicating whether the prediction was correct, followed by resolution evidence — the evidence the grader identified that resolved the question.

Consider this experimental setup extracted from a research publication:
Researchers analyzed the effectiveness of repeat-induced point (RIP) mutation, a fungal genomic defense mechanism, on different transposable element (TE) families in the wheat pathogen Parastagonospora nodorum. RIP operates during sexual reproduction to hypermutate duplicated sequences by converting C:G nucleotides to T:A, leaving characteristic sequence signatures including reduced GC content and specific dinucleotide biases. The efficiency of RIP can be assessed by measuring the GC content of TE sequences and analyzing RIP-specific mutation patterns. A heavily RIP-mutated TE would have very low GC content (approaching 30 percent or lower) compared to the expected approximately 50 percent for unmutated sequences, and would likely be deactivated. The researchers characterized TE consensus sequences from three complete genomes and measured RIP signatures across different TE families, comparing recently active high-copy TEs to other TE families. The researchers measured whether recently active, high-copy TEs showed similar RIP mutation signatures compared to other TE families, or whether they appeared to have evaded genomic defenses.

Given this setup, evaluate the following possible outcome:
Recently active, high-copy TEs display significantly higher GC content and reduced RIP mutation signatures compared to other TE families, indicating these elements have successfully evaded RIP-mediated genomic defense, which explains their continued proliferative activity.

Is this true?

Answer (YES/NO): YES